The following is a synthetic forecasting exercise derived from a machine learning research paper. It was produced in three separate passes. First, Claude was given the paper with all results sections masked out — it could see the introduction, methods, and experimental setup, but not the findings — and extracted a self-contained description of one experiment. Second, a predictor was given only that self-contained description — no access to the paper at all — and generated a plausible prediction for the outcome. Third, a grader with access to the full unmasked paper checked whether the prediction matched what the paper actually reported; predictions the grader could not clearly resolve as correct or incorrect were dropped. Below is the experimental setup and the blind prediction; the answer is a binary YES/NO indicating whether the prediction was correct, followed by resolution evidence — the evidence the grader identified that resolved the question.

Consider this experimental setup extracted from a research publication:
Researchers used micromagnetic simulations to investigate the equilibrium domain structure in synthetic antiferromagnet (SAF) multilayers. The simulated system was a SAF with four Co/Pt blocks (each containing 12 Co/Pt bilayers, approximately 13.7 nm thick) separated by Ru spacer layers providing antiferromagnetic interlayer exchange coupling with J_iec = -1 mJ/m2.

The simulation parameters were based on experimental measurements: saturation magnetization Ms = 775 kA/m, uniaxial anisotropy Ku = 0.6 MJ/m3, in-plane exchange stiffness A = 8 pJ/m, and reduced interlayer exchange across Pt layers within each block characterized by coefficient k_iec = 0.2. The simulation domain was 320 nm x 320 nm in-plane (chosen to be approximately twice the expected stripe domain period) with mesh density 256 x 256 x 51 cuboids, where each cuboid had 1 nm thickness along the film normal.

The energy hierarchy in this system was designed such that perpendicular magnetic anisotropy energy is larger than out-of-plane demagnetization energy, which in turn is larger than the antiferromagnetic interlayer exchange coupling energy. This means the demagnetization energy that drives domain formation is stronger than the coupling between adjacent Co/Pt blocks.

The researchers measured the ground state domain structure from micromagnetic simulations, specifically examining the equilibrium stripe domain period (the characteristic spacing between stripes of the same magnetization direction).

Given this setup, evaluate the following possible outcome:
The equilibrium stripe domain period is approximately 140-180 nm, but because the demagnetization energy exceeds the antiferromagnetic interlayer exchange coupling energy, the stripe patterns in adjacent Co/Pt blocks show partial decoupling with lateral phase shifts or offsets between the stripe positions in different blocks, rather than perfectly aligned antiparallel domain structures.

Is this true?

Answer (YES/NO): NO